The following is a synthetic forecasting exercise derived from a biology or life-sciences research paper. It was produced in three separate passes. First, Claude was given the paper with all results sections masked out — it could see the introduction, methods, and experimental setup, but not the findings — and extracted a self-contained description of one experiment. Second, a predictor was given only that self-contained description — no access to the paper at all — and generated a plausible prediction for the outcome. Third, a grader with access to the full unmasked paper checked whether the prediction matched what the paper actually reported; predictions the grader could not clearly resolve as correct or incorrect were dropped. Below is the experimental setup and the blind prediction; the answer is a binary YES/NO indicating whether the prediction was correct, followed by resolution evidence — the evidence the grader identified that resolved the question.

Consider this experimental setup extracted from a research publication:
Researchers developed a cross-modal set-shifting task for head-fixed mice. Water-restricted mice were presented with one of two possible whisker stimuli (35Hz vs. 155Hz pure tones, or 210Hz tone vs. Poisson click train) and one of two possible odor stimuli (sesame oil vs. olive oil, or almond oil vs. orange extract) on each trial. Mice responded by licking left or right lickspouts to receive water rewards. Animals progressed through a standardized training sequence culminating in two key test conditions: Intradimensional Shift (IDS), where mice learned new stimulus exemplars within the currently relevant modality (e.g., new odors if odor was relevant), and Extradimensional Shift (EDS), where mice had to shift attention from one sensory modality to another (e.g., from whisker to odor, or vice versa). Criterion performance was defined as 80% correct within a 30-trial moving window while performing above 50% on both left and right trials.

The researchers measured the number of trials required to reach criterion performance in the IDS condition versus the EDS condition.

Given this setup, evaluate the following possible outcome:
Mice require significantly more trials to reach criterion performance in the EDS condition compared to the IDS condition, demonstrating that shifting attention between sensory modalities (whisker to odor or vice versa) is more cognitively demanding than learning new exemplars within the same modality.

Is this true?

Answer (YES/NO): YES